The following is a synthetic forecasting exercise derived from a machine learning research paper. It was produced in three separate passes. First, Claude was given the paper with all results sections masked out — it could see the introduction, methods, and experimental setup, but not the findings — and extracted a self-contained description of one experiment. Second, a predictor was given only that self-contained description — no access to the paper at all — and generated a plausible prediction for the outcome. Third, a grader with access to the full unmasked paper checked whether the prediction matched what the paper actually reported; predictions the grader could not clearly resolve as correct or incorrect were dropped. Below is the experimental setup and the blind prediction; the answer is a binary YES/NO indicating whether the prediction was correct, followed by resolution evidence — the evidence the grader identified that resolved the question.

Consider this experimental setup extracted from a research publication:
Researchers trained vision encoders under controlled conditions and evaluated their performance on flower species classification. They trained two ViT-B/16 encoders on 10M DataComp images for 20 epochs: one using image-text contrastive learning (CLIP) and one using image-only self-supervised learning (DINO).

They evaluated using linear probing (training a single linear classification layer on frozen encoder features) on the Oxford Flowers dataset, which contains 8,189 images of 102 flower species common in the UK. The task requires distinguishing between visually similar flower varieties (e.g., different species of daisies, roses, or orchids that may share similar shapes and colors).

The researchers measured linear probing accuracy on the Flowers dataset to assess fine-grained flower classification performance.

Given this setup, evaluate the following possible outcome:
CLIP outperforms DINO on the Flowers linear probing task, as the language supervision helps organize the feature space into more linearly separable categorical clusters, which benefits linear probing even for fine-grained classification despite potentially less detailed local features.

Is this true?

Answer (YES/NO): NO